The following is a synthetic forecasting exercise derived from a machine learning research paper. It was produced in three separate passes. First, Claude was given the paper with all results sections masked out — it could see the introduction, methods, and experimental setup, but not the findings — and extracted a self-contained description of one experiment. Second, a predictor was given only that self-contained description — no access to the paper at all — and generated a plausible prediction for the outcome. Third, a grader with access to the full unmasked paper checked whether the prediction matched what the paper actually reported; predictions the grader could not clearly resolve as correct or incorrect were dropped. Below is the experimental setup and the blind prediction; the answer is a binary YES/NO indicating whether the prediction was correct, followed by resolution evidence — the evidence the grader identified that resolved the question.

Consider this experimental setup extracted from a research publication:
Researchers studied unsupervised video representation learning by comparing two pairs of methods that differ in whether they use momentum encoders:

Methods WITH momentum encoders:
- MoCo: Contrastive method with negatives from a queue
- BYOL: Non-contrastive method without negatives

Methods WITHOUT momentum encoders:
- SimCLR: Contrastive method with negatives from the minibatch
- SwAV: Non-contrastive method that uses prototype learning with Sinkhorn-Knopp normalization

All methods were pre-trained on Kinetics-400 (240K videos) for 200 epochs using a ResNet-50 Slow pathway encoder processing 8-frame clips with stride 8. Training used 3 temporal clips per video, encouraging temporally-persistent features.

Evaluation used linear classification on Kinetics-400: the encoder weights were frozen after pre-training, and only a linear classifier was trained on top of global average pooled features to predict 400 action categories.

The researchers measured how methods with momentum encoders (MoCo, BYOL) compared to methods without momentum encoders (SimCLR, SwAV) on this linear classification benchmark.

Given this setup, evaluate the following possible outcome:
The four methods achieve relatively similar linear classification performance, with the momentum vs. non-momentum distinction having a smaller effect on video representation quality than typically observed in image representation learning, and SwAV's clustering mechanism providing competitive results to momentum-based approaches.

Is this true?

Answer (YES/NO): NO